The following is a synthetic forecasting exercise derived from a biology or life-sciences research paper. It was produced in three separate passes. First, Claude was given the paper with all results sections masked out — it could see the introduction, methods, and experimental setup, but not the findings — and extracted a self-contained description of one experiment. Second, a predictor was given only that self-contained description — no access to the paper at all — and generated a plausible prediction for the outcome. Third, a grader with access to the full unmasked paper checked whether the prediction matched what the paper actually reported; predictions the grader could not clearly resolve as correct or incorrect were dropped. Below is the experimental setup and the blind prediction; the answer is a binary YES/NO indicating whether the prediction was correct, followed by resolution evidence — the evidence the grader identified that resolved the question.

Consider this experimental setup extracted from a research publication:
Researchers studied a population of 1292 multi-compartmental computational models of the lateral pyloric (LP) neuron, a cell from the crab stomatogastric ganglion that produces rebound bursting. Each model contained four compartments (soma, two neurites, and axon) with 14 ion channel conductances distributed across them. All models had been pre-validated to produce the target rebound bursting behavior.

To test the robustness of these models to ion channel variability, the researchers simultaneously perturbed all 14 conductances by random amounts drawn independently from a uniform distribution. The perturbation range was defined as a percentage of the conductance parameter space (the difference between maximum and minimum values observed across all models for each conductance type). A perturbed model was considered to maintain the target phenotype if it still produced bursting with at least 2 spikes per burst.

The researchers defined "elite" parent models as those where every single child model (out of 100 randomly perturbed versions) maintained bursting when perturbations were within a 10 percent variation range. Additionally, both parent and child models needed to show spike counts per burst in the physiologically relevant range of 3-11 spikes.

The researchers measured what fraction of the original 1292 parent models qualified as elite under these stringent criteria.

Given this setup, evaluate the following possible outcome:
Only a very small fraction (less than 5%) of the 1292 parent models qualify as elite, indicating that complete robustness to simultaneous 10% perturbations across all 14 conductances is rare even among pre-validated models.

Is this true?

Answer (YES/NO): YES